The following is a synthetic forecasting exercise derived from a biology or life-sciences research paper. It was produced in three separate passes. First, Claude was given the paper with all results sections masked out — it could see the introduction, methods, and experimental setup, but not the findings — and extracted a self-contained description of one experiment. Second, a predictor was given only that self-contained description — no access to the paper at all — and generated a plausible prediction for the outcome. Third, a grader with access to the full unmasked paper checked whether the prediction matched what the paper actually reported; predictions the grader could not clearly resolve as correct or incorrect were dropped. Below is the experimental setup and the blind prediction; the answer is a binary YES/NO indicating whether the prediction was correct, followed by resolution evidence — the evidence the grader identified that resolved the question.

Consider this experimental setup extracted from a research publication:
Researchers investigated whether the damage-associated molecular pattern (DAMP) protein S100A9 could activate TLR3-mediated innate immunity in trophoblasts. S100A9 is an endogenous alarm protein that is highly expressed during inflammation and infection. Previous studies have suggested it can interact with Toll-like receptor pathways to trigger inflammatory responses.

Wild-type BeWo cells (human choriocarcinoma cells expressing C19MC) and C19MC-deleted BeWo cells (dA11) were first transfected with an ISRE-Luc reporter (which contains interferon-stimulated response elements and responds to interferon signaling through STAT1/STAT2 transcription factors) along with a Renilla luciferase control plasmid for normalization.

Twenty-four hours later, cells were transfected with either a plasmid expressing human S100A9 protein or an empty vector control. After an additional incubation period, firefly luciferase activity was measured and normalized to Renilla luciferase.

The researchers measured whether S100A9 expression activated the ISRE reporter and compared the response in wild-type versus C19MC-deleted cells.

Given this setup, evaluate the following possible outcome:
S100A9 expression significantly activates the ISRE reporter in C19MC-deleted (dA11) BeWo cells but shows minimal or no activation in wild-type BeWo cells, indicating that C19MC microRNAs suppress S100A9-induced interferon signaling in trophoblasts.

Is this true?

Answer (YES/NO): NO